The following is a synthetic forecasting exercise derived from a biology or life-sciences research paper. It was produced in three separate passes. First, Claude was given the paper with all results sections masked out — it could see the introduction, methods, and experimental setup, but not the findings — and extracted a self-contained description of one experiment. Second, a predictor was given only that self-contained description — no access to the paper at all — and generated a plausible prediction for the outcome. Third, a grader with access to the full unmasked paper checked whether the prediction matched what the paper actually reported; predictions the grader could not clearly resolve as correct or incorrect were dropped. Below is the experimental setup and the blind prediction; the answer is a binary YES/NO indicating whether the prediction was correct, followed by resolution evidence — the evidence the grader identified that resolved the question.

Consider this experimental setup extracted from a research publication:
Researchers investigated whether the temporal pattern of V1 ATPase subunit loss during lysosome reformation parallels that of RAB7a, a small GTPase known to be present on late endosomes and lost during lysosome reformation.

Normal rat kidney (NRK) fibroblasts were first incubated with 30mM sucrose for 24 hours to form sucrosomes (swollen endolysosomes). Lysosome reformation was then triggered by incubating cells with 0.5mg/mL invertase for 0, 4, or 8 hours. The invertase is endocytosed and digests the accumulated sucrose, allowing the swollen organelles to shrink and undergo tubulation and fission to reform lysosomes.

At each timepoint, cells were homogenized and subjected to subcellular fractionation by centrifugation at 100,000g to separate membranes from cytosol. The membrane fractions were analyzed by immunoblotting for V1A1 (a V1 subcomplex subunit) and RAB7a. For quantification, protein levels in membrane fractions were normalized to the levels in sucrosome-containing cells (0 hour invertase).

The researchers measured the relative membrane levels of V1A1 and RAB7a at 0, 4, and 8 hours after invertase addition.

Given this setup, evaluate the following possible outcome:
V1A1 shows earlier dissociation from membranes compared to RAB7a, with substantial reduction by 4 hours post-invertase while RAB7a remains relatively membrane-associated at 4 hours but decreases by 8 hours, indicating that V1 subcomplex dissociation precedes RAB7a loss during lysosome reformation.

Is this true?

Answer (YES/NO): NO